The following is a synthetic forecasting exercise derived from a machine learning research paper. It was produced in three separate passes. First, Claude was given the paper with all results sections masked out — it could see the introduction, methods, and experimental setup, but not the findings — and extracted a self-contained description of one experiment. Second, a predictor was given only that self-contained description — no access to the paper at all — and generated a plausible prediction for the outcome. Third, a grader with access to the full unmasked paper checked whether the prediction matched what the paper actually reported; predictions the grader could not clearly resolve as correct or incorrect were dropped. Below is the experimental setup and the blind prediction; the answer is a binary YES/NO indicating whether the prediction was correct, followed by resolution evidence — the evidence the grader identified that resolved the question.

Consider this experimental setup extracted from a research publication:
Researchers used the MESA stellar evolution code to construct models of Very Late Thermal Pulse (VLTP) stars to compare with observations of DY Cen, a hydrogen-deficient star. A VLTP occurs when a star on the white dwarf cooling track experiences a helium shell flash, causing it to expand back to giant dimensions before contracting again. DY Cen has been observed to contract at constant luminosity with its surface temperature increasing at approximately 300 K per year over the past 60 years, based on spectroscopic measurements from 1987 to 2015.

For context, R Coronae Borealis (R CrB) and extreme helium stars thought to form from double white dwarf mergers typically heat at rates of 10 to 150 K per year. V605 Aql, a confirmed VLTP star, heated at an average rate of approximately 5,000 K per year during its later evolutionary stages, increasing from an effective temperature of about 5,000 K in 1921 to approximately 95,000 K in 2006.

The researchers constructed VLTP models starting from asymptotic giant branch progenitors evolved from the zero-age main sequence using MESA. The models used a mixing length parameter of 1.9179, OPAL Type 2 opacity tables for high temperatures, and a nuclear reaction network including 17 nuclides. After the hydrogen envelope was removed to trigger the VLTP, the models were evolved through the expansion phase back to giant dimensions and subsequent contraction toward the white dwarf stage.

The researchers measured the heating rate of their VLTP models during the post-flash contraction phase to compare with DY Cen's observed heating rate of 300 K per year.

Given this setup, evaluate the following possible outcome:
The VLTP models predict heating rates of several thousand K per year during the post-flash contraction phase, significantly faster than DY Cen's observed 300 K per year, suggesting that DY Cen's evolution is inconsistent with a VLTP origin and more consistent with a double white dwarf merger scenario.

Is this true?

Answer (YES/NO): NO